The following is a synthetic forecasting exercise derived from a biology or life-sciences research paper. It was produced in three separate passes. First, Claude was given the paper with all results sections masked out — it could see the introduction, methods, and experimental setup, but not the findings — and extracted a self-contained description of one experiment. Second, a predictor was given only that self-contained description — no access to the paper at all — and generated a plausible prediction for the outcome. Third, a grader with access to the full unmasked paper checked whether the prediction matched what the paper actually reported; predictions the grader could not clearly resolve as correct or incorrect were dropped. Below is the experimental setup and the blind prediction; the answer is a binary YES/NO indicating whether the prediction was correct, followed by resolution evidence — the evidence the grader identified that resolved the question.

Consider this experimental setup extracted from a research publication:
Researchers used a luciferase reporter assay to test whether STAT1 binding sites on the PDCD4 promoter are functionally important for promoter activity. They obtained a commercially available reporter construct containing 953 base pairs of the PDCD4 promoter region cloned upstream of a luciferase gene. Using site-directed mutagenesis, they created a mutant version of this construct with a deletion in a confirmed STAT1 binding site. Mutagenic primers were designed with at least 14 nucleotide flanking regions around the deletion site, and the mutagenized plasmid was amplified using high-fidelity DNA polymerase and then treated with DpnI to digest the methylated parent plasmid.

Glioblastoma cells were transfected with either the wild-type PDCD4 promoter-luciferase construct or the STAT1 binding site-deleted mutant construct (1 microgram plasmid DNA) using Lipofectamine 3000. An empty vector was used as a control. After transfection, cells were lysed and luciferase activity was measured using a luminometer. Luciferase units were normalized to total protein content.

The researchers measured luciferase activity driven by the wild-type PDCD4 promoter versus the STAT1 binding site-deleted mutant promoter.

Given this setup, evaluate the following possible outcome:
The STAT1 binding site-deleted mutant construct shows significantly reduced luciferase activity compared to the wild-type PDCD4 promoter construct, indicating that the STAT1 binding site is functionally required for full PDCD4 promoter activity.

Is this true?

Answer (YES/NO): NO